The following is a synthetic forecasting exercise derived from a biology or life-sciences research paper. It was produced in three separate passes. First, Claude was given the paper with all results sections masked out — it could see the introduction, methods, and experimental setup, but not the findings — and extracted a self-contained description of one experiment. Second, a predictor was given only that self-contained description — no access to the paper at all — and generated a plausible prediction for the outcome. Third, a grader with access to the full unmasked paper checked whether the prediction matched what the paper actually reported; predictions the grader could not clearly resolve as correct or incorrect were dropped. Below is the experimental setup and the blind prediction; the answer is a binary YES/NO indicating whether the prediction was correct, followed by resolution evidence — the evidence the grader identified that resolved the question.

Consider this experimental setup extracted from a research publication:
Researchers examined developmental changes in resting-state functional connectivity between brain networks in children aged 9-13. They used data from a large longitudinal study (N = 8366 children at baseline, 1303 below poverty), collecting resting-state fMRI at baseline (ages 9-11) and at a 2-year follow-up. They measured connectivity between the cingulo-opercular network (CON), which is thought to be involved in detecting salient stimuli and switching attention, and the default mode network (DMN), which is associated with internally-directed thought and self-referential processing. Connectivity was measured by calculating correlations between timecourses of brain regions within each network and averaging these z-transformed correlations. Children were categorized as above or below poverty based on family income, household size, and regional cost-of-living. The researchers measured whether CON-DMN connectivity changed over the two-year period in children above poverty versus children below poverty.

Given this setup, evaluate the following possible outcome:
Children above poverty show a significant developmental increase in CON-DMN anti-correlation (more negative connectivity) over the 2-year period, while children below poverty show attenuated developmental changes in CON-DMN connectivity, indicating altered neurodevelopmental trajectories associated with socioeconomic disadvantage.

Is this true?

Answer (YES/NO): YES